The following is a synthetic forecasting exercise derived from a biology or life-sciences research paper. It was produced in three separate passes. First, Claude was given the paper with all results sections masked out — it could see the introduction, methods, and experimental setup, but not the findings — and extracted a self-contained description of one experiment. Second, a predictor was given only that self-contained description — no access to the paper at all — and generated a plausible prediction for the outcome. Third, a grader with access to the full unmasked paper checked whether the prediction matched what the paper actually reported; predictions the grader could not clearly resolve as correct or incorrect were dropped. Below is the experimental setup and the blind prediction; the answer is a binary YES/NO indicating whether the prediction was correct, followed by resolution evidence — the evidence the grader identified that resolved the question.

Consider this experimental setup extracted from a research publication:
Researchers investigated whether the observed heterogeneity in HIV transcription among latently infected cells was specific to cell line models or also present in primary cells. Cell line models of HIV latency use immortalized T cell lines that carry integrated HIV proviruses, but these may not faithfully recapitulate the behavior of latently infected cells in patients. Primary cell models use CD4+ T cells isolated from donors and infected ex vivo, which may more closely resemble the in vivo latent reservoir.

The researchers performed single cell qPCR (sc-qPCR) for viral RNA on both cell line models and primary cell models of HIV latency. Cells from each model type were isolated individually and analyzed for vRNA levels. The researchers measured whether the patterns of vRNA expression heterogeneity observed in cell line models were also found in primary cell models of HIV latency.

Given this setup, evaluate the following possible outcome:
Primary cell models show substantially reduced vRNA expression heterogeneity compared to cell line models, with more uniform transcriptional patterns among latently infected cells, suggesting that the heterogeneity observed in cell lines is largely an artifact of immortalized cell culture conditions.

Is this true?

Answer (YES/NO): NO